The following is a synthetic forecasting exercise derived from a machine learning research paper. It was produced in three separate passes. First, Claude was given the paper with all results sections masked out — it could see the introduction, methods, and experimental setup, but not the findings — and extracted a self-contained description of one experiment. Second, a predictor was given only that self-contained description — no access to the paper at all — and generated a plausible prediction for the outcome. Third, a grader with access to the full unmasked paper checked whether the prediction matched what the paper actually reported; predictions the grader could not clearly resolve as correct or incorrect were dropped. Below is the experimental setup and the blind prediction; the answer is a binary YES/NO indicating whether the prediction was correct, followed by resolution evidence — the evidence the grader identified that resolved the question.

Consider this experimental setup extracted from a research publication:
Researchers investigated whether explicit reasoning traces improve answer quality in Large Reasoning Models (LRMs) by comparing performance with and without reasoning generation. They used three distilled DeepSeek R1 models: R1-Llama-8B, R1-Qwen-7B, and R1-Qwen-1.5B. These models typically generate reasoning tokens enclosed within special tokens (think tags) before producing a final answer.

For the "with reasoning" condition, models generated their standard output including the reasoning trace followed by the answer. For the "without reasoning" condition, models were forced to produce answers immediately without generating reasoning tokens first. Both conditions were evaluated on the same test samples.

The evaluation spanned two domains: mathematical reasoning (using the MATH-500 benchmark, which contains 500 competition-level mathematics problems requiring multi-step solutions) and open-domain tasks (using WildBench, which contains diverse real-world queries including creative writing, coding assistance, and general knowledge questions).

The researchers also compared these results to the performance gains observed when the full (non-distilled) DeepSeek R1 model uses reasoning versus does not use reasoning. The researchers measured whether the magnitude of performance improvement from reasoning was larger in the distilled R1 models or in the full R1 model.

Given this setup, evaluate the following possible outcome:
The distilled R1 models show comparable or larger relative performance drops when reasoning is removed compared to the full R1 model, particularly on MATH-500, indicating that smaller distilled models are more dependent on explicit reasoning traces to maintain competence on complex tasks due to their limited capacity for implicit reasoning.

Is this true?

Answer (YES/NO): YES